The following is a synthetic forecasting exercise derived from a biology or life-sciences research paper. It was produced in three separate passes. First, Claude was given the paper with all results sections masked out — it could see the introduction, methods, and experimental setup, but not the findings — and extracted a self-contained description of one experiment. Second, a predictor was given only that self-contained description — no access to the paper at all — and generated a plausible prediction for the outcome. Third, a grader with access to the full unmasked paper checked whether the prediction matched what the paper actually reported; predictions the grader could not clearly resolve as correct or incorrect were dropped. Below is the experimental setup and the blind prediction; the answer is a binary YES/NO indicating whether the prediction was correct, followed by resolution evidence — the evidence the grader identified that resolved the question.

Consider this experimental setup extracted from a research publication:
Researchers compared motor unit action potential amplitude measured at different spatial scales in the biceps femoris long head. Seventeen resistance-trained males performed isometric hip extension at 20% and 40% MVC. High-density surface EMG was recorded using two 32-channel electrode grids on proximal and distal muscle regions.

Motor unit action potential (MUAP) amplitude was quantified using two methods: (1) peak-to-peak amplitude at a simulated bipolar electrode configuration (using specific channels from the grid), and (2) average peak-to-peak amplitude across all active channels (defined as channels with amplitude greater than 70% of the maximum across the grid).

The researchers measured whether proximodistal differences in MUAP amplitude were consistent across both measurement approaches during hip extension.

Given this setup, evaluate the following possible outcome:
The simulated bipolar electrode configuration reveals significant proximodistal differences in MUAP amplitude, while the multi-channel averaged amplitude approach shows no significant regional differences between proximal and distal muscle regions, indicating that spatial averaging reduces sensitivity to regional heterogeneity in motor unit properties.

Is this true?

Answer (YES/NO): NO